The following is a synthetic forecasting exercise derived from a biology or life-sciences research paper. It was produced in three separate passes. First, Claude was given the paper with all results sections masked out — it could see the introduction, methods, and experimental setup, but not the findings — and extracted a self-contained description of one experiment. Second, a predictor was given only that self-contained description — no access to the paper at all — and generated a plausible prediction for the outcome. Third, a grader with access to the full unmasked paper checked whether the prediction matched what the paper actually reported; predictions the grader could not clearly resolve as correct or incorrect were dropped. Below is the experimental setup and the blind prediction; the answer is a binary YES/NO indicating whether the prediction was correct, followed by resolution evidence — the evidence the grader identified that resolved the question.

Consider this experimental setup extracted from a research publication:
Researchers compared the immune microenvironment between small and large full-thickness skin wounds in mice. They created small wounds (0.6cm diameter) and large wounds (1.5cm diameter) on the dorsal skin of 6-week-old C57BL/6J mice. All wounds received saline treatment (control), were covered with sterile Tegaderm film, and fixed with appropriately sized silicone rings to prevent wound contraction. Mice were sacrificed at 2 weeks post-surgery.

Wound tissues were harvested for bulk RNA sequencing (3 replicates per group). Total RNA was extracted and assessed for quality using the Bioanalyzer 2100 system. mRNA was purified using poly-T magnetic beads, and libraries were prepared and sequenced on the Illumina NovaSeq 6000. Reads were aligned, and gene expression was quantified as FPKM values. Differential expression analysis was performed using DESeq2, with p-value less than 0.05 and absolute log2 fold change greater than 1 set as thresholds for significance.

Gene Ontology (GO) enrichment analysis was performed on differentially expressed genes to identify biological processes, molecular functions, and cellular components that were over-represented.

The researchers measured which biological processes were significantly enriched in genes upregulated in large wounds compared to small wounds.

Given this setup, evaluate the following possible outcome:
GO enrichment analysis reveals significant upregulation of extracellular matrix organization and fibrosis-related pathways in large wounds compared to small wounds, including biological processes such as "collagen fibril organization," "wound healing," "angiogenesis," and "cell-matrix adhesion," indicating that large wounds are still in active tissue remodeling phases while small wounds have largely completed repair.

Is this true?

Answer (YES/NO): NO